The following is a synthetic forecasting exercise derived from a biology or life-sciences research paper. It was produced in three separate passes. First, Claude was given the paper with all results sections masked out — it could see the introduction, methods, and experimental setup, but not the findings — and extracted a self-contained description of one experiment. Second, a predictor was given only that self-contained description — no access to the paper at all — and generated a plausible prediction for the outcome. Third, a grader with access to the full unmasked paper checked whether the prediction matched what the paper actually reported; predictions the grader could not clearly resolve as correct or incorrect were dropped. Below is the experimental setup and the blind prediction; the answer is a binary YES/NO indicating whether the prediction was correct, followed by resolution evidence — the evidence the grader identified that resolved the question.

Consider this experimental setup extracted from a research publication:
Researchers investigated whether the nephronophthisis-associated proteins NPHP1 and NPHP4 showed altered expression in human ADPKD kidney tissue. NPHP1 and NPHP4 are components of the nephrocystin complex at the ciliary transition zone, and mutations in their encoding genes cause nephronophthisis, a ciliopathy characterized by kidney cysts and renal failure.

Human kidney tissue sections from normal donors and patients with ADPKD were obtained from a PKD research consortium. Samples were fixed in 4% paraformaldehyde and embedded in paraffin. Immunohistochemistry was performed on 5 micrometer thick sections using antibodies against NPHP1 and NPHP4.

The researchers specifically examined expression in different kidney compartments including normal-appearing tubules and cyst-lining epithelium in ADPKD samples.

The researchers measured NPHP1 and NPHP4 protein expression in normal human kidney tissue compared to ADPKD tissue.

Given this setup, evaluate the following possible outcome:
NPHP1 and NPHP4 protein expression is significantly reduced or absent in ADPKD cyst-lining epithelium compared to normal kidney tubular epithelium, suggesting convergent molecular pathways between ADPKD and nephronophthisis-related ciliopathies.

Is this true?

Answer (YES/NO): NO